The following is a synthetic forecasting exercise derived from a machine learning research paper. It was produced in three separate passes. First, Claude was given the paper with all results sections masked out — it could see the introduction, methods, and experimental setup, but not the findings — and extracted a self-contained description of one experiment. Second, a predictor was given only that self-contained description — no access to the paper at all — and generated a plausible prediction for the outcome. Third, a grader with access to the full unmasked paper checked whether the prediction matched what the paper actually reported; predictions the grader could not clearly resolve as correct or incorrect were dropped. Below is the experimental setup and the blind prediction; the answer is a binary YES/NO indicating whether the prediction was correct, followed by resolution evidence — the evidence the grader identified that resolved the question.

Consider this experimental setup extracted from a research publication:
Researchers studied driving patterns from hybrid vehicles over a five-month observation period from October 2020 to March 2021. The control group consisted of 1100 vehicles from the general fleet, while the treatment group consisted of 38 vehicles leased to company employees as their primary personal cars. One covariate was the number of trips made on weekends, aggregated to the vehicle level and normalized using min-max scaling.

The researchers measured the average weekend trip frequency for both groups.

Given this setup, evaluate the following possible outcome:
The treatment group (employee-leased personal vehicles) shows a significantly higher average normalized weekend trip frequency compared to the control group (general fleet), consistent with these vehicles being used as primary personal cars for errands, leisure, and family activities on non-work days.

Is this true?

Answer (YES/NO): NO